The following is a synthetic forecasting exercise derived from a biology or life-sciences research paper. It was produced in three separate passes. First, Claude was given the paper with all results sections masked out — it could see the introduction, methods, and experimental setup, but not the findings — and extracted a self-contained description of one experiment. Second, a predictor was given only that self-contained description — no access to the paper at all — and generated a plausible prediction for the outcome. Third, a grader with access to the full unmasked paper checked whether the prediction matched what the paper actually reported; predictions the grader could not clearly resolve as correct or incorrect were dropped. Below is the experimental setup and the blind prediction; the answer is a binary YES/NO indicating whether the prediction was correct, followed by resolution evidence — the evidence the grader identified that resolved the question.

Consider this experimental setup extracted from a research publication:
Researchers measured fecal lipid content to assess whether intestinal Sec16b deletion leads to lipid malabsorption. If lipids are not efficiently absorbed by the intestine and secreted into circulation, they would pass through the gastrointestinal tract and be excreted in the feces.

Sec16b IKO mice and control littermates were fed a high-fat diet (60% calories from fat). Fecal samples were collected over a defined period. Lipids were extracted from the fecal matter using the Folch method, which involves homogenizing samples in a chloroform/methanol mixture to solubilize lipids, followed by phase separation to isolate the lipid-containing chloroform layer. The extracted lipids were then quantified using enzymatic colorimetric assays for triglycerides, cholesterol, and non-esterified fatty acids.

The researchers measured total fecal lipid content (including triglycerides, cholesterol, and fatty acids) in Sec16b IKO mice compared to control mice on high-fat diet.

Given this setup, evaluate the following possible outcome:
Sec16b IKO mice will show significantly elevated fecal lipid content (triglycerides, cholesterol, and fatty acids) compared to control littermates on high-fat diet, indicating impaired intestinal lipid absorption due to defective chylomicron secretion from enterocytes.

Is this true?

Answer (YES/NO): NO